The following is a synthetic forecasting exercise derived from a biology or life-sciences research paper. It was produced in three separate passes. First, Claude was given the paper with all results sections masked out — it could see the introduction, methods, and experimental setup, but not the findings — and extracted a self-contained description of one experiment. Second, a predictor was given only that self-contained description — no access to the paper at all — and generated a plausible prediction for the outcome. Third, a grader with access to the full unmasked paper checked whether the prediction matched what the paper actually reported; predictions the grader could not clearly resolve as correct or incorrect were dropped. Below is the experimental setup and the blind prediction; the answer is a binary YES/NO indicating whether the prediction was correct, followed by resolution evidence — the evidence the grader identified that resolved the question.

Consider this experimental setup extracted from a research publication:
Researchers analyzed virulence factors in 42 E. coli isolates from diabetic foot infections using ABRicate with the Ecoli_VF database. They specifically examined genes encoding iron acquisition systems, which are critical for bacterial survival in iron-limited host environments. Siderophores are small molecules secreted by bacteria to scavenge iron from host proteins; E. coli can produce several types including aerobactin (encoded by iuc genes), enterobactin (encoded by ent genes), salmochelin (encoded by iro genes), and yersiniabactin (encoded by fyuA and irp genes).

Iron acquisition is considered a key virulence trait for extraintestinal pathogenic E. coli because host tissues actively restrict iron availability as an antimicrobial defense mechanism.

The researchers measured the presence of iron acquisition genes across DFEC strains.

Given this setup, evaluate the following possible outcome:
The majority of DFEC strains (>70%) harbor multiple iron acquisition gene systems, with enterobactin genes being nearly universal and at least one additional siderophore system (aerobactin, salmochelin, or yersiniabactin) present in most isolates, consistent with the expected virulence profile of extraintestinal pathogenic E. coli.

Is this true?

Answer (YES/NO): YES